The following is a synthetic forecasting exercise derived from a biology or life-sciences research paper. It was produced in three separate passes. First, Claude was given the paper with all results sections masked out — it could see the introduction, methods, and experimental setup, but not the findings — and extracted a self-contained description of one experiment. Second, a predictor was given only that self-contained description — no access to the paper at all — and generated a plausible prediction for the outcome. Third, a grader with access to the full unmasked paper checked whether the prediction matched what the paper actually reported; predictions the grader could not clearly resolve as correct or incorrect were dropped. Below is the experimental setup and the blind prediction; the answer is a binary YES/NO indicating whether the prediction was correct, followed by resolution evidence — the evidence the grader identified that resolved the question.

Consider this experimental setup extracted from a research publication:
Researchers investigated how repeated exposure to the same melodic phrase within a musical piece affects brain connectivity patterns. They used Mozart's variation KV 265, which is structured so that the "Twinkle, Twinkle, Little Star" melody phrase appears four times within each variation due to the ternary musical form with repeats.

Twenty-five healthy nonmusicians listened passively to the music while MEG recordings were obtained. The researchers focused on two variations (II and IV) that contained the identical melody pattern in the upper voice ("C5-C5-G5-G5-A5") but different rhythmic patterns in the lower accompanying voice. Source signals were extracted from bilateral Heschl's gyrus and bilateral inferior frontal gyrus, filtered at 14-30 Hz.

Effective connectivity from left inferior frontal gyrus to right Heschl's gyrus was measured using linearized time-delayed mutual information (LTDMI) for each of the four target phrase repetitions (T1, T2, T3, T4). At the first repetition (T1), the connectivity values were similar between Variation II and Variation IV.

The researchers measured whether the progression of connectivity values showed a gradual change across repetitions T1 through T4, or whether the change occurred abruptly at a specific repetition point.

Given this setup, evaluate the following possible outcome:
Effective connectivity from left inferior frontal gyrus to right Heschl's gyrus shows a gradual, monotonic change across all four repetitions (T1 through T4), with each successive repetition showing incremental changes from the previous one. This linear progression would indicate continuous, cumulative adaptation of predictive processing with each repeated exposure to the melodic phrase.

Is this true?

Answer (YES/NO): NO